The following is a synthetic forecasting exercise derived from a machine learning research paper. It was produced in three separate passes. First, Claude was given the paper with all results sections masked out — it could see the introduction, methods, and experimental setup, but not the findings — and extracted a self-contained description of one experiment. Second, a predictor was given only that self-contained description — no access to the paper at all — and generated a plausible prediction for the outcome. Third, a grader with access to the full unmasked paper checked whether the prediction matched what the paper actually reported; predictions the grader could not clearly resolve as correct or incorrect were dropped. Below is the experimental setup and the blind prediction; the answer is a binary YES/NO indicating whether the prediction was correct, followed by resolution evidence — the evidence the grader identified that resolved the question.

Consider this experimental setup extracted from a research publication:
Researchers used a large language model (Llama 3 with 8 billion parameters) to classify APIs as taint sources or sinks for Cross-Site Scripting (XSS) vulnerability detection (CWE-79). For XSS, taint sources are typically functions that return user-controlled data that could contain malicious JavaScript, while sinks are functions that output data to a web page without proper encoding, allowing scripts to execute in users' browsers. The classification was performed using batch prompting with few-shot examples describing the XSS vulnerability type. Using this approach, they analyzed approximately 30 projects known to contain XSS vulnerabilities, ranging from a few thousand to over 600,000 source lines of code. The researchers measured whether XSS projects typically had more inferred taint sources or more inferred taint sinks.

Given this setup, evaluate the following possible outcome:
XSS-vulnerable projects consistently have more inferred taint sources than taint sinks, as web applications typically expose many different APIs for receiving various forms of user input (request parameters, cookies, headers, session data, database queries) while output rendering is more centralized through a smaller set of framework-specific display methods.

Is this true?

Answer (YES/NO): NO